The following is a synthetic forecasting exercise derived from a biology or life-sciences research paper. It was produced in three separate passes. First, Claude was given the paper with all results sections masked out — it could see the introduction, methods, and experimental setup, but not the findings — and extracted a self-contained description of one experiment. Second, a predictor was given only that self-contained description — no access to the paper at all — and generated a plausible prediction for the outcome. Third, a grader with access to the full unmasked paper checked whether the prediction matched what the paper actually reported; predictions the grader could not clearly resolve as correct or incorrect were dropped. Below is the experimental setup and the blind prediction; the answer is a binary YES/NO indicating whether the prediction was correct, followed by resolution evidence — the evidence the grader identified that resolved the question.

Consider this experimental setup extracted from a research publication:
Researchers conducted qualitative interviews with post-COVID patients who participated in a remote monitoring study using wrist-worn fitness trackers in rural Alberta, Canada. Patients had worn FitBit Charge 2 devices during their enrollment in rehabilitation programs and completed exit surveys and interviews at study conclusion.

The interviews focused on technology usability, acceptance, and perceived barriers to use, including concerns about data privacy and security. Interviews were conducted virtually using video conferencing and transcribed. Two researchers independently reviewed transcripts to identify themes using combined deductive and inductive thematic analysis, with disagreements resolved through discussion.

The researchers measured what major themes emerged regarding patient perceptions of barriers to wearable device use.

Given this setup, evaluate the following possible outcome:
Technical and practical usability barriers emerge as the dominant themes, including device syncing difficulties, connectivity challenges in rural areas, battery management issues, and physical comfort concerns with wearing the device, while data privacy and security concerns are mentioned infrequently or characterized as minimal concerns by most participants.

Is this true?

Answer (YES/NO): NO